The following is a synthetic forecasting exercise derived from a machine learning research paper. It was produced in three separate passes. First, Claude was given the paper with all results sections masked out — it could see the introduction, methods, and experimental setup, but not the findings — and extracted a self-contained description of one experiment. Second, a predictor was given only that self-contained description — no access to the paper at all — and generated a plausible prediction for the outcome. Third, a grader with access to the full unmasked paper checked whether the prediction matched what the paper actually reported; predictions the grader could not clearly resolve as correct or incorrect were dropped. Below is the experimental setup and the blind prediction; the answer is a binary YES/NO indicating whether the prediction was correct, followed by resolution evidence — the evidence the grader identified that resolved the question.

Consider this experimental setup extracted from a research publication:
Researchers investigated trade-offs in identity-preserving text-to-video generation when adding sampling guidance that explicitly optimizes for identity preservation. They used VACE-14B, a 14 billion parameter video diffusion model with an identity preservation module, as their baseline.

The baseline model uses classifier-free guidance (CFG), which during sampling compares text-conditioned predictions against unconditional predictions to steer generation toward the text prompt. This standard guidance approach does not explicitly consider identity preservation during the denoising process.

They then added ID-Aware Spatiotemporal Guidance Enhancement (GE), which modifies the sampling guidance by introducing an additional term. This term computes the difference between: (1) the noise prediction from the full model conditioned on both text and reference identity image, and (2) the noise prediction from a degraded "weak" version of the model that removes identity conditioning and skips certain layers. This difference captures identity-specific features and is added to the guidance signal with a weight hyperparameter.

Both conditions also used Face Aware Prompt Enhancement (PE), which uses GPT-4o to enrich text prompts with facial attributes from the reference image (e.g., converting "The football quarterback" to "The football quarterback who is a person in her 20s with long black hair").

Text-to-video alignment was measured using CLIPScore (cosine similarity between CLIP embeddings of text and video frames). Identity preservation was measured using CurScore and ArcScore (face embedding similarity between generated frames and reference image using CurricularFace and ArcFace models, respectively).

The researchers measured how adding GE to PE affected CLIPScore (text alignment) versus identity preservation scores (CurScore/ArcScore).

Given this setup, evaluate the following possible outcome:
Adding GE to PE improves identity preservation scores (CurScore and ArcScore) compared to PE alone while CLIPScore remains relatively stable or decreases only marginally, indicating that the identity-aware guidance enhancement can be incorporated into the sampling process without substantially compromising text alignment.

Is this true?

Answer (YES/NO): YES